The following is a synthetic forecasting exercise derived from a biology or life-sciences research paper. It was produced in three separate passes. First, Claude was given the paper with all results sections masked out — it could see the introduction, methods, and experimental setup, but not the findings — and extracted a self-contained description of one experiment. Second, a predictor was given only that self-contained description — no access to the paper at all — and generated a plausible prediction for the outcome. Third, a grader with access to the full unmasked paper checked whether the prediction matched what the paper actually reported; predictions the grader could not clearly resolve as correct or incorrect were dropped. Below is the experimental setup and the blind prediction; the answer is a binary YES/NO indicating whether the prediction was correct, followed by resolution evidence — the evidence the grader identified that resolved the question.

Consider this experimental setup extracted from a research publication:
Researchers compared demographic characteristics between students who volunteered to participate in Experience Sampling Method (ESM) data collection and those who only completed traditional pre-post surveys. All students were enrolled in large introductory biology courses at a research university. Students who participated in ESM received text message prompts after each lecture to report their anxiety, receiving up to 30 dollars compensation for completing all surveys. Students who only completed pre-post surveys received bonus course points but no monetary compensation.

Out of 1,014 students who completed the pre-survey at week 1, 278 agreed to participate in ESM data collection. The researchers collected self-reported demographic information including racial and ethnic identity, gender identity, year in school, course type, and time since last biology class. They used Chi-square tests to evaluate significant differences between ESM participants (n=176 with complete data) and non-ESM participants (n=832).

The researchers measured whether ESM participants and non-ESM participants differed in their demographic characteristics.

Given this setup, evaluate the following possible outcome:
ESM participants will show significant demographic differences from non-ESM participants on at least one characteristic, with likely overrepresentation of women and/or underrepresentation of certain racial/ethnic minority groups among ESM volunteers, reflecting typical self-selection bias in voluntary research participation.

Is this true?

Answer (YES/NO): YES